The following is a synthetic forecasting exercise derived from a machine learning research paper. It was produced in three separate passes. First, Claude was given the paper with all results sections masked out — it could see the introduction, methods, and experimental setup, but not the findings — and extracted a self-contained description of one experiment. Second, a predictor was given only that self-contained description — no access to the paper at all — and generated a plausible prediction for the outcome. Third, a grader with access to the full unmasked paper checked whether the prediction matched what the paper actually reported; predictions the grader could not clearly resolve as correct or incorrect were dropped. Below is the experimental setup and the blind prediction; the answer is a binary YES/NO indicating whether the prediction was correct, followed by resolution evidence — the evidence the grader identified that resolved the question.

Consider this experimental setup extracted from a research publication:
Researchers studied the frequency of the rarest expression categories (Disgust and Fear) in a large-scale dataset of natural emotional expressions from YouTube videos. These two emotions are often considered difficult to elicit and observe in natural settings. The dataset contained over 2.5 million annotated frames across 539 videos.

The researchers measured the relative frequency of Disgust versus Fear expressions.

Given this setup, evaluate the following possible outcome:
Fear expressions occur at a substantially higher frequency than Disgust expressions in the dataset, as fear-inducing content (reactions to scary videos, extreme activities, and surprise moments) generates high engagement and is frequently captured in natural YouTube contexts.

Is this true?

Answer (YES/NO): NO